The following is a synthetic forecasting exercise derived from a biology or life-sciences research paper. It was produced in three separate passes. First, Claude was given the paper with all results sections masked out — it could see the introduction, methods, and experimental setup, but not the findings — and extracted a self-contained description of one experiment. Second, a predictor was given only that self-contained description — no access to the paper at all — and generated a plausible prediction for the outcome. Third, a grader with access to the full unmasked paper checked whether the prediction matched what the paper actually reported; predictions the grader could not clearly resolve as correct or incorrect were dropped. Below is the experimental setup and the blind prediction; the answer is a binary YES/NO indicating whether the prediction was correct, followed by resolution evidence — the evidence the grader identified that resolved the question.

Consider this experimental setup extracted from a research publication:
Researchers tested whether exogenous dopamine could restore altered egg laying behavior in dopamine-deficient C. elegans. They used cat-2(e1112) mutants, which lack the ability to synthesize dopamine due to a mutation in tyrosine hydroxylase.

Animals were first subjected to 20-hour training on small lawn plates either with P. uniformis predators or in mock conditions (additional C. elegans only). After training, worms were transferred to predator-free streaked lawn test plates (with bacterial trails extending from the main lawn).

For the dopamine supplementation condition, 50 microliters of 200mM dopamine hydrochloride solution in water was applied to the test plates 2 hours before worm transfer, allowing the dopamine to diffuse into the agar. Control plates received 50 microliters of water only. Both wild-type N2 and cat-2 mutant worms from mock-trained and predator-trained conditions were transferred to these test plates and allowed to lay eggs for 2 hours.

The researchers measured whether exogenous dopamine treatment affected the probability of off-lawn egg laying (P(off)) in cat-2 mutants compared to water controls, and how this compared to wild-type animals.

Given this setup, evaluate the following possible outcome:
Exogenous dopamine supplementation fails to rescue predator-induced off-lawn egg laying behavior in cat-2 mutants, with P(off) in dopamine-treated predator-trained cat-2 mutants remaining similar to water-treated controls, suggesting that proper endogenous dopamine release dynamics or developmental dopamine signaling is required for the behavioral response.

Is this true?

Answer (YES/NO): NO